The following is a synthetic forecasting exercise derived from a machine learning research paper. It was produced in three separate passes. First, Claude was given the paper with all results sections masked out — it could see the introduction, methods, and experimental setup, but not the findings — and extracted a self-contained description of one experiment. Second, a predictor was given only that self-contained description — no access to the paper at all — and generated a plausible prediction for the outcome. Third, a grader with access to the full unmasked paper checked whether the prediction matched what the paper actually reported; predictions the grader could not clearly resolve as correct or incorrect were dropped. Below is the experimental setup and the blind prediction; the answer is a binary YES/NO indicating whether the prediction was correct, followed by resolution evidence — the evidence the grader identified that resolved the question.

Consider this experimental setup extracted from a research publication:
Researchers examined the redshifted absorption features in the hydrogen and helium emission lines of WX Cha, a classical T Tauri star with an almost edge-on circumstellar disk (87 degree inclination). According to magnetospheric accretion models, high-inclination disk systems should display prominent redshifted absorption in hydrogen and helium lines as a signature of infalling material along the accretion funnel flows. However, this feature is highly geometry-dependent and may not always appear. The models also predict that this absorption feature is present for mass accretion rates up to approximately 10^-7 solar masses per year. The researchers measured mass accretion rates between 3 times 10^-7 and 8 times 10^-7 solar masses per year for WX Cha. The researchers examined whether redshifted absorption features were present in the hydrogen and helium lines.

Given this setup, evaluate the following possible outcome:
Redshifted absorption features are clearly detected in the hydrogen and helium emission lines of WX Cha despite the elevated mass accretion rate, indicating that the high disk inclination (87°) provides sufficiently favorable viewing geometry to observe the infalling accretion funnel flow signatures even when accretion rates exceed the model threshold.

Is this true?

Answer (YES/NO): NO